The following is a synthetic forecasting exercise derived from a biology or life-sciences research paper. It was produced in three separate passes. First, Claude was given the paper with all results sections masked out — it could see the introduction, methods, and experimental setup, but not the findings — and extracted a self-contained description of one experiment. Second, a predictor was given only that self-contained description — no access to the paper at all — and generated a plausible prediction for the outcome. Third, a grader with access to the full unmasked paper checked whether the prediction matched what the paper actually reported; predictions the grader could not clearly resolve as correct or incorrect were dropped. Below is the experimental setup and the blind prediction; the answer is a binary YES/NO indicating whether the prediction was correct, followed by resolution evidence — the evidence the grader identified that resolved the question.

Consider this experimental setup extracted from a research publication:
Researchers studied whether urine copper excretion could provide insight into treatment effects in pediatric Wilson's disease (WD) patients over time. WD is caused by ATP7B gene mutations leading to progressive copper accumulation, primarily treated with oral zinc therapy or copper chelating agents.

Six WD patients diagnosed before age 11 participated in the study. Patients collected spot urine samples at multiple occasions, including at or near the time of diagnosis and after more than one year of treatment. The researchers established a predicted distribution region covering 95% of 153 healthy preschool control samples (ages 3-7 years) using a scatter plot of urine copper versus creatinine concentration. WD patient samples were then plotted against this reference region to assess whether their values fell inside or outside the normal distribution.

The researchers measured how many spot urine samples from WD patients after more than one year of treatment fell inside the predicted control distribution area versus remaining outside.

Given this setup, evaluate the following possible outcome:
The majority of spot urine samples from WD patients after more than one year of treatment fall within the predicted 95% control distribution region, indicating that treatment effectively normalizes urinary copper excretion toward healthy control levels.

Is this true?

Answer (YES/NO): NO